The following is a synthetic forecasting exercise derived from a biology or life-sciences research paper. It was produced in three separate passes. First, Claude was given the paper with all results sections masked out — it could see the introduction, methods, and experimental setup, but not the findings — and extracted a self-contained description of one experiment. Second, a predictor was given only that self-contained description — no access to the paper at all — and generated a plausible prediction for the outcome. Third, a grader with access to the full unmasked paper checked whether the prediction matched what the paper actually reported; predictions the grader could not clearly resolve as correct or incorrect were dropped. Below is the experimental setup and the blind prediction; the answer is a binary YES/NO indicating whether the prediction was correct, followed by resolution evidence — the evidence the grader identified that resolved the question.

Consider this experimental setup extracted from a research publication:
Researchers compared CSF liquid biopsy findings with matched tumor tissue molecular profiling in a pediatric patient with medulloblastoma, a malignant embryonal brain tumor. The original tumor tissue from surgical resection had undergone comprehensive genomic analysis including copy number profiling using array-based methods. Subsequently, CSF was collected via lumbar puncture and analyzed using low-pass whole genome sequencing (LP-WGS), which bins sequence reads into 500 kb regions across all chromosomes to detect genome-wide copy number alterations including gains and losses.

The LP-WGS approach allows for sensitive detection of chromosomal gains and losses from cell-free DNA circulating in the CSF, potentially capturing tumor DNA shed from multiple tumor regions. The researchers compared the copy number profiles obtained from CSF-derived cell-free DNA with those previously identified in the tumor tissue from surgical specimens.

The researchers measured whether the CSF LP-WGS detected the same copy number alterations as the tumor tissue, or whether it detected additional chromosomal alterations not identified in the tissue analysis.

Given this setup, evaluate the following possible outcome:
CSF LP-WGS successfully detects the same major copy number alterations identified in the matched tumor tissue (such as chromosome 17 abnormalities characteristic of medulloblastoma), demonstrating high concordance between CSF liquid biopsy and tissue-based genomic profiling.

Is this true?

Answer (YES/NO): NO